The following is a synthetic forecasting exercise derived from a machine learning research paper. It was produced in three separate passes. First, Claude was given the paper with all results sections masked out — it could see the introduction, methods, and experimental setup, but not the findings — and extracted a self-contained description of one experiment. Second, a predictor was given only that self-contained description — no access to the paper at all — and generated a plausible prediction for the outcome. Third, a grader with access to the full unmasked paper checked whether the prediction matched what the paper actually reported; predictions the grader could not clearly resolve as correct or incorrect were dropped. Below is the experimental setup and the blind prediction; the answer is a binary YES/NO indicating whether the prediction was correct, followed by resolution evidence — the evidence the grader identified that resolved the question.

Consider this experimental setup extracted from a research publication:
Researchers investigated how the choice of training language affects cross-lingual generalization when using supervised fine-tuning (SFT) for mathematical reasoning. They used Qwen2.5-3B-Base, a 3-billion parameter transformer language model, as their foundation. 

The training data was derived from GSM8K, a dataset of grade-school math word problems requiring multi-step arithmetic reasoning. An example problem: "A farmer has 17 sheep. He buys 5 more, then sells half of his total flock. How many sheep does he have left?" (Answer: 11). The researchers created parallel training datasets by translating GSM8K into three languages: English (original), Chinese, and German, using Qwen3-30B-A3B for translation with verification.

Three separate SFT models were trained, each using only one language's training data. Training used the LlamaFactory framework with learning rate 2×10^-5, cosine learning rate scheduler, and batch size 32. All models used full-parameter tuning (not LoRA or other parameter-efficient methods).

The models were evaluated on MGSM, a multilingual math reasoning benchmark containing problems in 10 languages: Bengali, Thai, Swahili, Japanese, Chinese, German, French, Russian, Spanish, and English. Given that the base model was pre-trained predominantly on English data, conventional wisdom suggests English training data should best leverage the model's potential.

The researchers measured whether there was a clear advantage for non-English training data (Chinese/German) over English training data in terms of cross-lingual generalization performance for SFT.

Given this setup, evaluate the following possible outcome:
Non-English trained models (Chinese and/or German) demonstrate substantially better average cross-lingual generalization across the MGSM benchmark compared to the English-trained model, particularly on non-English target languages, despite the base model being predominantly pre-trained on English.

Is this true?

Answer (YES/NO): NO